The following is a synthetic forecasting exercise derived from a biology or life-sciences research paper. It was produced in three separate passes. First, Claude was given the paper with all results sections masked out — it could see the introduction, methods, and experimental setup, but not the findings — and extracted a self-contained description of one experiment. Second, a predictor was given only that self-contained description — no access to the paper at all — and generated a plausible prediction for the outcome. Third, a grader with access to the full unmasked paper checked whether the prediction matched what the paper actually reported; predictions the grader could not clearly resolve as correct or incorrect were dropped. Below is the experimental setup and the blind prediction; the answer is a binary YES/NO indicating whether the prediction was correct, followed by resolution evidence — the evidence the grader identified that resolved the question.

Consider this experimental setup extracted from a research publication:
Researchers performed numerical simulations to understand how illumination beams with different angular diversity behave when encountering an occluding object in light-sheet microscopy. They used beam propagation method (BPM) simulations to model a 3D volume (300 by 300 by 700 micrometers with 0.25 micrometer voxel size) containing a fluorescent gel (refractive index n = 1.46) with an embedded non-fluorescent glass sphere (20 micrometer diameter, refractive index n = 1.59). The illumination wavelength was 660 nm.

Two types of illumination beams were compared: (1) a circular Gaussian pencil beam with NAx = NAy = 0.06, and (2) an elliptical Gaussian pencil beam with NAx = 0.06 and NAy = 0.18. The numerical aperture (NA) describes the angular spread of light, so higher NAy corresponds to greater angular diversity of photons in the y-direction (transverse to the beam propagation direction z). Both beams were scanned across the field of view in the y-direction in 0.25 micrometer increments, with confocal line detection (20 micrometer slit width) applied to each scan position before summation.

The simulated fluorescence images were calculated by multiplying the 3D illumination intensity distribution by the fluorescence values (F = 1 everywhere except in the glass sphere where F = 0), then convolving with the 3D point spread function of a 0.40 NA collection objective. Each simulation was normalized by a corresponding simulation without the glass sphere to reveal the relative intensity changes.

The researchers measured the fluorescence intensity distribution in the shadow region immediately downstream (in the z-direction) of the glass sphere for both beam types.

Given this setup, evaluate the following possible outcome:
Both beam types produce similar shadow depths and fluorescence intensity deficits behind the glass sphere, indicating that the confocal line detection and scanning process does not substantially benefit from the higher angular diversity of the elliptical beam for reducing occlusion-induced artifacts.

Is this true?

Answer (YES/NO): NO